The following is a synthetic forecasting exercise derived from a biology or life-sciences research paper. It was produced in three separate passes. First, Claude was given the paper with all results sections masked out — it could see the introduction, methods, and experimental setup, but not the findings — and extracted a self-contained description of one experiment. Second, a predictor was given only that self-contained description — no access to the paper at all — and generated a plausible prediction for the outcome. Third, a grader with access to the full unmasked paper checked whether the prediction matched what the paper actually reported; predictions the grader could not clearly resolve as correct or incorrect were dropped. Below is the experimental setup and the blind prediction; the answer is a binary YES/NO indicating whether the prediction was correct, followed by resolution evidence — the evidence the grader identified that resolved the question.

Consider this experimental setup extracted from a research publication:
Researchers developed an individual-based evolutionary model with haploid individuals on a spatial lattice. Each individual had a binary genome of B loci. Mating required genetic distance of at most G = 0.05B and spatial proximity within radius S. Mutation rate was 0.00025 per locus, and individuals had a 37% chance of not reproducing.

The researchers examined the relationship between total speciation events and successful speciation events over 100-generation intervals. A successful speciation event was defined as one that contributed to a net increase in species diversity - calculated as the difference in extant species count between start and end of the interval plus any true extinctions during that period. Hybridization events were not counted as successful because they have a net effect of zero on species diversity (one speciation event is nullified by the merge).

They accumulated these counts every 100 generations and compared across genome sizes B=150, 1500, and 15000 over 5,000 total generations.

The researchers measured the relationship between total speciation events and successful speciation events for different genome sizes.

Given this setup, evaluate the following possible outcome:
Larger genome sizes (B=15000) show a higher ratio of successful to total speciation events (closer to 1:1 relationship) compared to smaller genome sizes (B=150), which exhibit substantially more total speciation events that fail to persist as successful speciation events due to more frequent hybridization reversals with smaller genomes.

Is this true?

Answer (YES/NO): YES